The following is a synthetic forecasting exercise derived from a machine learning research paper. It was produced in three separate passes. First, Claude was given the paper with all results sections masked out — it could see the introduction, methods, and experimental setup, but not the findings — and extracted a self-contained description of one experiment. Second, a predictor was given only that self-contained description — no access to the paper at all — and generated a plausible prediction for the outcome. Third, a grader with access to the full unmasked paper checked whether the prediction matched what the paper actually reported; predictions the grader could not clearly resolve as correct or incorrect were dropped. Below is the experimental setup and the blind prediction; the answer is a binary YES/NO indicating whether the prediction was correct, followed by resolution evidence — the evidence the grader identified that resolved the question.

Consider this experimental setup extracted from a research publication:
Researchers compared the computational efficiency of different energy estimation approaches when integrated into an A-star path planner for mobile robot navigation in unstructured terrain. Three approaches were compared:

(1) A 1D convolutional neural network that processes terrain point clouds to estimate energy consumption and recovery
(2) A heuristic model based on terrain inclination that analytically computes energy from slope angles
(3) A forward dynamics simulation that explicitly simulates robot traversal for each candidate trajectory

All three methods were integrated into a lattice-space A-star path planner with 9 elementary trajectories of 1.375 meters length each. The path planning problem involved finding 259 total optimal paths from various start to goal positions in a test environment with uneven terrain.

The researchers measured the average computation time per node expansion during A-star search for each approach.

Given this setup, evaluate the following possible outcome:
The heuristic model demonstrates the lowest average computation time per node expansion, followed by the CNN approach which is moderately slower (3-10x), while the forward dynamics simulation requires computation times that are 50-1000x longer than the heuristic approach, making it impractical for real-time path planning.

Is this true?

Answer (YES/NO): NO